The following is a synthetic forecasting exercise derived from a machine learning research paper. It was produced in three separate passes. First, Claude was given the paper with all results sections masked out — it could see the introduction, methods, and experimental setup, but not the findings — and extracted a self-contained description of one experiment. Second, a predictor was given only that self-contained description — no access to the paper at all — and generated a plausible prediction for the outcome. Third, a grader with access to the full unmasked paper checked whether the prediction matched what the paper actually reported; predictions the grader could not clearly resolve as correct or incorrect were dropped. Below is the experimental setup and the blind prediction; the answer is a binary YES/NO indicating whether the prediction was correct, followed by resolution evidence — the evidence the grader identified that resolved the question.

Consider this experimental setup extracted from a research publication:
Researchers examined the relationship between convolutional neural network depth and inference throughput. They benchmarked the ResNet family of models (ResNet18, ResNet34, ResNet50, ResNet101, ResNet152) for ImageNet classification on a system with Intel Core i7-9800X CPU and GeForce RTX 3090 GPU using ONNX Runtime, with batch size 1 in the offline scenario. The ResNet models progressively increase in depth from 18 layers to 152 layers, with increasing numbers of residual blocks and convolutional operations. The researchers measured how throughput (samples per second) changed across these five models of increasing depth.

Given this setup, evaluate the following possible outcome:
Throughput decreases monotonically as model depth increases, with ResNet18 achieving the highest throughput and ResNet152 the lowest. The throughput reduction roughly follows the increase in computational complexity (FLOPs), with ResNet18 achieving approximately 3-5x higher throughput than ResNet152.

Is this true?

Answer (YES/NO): NO